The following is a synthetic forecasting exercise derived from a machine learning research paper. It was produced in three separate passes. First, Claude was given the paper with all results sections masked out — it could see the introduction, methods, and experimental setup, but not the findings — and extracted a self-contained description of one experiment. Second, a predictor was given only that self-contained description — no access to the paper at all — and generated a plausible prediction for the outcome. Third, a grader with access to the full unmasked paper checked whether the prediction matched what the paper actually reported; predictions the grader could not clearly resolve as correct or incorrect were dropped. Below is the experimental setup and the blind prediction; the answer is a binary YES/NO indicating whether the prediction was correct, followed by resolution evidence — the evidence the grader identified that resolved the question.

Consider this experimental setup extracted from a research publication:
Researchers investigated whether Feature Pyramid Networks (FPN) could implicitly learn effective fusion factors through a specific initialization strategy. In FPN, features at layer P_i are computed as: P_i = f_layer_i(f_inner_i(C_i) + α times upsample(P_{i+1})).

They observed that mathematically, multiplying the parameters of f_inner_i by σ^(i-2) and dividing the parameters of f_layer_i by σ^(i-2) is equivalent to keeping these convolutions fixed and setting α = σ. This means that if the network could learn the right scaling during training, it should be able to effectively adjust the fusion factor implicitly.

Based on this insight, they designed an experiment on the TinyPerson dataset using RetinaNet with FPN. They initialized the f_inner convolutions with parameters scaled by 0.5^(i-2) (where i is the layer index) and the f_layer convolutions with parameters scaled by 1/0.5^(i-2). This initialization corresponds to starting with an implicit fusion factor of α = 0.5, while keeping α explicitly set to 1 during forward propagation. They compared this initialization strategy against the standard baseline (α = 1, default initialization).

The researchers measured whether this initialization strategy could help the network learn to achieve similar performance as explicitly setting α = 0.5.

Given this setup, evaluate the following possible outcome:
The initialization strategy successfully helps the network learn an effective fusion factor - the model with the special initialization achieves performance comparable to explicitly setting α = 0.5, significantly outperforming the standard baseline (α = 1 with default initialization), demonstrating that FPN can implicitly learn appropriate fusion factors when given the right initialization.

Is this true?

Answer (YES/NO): NO